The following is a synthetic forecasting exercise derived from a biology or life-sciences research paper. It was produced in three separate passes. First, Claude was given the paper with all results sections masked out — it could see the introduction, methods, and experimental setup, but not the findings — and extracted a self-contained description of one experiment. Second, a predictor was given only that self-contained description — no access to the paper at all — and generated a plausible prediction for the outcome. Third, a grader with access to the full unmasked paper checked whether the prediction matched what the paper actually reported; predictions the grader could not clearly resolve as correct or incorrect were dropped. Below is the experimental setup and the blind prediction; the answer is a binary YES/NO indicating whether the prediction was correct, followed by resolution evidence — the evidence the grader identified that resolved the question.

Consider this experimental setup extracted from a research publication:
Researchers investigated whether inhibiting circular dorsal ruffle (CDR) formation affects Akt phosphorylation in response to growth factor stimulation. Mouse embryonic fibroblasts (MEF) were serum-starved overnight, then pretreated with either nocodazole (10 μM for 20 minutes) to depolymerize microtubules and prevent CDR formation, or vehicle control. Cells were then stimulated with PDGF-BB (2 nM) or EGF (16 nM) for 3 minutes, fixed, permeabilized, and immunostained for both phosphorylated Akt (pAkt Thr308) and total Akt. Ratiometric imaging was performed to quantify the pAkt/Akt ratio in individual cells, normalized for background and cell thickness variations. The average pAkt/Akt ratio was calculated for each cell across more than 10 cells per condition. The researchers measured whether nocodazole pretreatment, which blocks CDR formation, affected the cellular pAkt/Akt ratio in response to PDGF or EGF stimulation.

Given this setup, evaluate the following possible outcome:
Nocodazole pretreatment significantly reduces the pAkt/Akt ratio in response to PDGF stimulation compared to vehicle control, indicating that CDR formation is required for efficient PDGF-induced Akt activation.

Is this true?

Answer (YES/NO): NO